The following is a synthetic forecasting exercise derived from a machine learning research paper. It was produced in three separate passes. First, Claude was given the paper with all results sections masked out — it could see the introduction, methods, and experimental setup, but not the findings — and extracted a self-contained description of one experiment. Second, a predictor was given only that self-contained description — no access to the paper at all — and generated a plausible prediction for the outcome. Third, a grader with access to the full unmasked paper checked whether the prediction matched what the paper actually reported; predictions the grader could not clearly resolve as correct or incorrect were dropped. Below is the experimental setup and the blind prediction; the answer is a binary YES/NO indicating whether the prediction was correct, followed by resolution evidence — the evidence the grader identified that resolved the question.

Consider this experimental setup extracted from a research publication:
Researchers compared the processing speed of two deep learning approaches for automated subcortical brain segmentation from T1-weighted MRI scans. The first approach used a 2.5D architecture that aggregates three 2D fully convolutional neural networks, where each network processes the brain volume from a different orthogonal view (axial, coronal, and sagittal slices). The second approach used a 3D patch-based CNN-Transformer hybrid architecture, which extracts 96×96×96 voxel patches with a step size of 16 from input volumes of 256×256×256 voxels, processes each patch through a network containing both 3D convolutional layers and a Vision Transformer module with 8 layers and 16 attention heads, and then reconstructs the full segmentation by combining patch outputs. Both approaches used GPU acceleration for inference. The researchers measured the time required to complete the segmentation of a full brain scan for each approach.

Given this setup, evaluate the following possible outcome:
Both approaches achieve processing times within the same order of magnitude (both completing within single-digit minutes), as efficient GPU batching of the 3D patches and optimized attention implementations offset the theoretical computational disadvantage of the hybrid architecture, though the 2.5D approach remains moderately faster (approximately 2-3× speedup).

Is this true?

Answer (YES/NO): NO